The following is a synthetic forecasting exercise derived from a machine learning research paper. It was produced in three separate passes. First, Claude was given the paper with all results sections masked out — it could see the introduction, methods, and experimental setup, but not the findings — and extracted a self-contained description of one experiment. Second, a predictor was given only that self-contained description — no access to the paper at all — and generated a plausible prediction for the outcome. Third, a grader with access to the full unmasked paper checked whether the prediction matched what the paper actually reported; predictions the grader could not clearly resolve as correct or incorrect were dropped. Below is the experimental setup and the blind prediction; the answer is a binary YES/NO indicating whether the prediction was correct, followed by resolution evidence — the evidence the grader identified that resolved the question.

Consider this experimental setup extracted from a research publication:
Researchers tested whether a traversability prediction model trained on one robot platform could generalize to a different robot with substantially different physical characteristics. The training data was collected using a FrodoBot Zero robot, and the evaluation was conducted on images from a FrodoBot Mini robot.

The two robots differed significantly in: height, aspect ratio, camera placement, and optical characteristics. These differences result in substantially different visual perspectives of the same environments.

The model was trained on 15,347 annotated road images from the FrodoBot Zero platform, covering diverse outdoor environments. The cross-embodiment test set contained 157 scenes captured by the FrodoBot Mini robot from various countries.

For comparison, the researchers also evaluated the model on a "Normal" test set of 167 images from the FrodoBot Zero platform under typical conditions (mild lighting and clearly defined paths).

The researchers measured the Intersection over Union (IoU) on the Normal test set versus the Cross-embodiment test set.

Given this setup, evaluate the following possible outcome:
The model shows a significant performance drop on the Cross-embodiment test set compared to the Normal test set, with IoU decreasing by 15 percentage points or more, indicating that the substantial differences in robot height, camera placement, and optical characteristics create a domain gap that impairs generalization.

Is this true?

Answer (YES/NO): NO